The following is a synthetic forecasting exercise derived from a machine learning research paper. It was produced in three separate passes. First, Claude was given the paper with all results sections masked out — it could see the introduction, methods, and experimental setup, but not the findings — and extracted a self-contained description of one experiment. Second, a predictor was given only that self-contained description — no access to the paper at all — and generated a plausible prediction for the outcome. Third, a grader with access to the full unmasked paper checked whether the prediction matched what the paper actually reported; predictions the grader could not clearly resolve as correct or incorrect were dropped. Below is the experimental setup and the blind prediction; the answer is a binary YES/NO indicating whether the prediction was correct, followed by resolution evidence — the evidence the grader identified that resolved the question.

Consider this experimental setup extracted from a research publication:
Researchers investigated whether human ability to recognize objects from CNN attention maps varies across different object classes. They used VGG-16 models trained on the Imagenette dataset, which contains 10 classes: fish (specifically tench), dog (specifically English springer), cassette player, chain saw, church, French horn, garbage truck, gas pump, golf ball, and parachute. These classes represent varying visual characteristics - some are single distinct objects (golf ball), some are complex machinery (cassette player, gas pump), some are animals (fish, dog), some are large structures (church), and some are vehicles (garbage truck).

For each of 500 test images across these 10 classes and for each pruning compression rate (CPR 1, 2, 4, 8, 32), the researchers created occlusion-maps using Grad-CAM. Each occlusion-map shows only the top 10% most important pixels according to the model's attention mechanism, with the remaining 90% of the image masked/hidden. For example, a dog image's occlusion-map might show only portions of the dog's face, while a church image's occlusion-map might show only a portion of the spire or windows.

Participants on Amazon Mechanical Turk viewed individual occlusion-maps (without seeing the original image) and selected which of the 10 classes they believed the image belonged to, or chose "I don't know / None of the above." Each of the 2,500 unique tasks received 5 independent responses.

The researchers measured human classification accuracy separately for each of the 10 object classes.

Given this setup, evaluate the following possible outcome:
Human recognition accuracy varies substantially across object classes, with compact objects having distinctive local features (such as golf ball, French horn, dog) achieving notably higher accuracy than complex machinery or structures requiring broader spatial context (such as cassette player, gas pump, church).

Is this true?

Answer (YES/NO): NO